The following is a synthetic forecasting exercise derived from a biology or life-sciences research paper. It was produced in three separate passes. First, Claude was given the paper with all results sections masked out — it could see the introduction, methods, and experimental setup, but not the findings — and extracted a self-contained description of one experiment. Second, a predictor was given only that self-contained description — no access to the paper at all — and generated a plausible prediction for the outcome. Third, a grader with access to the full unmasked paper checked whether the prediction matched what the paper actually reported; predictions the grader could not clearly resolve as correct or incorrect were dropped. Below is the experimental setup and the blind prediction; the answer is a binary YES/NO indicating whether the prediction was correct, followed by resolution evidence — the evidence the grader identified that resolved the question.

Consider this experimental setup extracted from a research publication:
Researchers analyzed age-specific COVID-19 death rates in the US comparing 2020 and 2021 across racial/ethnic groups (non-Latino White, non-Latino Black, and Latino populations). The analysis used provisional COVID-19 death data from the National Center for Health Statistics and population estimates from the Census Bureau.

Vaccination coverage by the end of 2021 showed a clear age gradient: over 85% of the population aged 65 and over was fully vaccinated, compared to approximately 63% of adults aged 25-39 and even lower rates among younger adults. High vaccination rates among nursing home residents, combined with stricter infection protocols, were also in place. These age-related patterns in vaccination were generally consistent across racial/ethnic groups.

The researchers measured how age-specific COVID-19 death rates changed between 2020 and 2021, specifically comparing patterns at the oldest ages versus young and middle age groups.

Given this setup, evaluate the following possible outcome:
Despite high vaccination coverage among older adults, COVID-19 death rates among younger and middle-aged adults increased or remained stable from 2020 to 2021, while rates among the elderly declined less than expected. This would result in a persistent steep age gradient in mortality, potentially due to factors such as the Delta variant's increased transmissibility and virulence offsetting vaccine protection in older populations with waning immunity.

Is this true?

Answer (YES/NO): NO